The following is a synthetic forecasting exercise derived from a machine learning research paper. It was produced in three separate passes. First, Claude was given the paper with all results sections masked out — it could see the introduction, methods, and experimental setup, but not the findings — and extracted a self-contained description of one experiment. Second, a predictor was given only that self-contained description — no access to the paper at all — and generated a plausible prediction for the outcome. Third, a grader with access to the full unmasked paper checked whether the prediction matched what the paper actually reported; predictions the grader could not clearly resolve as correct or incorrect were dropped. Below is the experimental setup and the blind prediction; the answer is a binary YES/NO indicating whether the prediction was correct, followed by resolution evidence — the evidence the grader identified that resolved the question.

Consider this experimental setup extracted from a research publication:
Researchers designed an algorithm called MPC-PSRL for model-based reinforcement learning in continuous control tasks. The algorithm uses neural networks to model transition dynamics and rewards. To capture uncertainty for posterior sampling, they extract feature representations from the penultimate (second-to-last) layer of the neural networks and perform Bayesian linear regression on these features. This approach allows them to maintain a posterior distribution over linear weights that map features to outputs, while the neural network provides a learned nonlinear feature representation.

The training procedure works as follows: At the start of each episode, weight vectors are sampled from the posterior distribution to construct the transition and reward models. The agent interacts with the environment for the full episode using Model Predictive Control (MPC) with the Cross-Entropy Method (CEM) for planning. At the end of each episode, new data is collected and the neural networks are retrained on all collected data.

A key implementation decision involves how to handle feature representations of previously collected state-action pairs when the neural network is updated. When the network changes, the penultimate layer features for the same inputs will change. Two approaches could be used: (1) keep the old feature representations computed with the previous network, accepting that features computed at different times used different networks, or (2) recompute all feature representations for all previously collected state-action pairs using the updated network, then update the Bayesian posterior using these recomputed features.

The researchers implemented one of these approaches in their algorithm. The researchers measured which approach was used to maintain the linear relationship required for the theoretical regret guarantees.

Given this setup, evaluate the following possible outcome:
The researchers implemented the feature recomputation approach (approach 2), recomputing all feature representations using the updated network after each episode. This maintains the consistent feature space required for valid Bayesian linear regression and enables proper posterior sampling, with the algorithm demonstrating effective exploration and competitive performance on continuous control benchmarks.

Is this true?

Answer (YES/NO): YES